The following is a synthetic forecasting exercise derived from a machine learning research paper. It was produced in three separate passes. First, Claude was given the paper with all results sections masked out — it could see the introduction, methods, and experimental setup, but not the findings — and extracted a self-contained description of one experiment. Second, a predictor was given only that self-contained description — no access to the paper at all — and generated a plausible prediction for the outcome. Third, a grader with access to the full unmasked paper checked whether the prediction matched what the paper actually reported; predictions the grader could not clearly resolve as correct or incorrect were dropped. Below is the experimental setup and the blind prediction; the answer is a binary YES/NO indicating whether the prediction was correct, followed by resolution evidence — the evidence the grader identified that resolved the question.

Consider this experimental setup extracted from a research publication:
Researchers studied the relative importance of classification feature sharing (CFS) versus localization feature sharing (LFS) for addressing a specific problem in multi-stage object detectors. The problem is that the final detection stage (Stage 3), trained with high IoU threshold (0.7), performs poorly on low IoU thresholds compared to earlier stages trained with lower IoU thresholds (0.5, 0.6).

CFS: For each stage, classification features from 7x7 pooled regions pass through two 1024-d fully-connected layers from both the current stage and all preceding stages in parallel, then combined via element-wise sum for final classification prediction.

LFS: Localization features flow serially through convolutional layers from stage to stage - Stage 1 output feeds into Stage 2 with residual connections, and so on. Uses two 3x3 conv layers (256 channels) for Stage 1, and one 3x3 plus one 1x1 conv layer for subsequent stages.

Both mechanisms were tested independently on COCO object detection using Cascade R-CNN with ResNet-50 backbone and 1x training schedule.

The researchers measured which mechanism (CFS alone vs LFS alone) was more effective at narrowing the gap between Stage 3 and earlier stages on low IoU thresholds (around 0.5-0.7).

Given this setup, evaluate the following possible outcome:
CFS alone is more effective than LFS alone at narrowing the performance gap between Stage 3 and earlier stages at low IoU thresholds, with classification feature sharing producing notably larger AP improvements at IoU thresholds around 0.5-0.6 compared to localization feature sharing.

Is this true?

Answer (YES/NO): NO